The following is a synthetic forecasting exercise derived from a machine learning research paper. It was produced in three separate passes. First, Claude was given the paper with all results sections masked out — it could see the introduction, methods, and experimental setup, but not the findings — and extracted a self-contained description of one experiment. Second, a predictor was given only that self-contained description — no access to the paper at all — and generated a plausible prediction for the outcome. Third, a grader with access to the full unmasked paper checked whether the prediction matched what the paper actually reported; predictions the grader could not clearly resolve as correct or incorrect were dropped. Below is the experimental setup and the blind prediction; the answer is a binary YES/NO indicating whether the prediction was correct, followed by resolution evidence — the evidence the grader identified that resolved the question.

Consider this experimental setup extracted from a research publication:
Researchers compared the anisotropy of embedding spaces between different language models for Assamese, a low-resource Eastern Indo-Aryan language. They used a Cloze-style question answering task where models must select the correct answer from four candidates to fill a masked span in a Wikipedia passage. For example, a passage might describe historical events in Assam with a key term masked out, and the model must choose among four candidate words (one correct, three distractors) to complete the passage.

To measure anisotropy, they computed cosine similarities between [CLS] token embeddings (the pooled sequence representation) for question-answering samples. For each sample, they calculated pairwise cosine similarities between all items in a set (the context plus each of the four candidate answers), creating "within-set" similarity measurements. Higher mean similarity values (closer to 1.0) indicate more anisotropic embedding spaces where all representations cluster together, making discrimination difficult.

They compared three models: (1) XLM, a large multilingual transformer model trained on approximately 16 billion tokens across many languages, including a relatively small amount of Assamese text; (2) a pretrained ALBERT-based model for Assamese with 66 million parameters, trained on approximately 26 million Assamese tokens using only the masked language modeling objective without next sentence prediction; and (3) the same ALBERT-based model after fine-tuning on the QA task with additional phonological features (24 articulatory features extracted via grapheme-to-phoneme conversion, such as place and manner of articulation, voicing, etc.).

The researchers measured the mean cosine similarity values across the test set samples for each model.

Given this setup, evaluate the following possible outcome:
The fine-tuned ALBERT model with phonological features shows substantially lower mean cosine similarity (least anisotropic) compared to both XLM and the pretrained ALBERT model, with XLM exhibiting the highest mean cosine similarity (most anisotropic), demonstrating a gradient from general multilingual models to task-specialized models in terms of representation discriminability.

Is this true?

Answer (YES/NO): NO